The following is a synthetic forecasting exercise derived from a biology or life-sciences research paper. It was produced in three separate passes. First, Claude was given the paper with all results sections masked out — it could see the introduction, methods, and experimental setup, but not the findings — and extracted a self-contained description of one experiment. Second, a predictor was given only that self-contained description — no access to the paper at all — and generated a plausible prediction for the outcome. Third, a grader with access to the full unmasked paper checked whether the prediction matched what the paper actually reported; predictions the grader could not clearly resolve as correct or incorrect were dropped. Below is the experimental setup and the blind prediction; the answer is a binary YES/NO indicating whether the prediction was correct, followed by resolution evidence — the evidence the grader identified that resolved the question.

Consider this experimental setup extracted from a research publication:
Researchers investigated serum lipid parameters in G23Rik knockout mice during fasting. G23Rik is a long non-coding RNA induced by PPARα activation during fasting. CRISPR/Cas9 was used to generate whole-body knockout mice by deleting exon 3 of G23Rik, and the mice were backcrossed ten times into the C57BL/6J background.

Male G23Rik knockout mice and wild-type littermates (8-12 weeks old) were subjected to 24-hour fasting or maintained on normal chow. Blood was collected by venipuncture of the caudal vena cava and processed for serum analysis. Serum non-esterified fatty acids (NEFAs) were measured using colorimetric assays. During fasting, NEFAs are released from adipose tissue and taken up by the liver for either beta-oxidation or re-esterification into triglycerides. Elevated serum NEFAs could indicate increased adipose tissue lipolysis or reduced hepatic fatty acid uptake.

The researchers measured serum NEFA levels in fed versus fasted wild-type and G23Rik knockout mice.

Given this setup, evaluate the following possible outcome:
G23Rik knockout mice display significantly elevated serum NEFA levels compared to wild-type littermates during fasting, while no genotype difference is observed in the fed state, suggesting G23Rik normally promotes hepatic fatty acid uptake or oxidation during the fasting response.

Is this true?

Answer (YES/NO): NO